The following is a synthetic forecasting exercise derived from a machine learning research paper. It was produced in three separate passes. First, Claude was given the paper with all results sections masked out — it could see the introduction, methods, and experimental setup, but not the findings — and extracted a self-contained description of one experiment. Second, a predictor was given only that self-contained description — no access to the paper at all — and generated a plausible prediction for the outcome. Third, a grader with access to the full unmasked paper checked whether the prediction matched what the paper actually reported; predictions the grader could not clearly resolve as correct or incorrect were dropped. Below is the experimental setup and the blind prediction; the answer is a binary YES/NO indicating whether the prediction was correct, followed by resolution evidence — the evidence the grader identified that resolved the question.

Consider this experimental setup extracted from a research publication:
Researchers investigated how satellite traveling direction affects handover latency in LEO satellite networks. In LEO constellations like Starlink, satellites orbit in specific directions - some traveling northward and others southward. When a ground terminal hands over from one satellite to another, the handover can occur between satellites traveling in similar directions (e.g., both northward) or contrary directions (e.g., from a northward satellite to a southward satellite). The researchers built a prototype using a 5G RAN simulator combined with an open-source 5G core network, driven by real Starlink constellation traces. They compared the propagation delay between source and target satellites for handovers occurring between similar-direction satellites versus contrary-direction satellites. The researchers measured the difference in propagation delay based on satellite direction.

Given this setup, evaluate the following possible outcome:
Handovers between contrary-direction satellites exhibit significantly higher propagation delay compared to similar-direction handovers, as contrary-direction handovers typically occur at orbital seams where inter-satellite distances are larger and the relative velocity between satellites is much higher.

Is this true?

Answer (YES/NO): YES